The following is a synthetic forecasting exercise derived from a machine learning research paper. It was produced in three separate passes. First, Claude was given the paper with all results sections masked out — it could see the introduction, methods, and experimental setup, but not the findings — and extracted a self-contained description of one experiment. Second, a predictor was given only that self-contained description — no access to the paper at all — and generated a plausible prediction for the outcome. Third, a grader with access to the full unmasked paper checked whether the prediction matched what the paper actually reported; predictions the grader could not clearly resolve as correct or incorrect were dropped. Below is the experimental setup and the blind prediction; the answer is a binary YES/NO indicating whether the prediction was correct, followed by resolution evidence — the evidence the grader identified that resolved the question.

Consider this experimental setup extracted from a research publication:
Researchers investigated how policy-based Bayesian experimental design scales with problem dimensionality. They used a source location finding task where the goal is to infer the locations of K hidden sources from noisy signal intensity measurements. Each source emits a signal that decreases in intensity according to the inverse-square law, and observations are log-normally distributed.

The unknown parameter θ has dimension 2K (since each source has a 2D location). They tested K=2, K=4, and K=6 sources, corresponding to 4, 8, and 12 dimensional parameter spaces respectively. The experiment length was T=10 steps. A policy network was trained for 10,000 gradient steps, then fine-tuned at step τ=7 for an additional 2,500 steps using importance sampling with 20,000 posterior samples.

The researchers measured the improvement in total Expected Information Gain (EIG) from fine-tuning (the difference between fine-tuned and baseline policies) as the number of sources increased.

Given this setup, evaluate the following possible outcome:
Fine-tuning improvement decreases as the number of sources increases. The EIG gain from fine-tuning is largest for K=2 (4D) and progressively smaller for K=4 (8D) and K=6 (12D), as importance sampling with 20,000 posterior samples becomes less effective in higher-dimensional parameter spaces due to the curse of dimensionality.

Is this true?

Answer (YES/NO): YES